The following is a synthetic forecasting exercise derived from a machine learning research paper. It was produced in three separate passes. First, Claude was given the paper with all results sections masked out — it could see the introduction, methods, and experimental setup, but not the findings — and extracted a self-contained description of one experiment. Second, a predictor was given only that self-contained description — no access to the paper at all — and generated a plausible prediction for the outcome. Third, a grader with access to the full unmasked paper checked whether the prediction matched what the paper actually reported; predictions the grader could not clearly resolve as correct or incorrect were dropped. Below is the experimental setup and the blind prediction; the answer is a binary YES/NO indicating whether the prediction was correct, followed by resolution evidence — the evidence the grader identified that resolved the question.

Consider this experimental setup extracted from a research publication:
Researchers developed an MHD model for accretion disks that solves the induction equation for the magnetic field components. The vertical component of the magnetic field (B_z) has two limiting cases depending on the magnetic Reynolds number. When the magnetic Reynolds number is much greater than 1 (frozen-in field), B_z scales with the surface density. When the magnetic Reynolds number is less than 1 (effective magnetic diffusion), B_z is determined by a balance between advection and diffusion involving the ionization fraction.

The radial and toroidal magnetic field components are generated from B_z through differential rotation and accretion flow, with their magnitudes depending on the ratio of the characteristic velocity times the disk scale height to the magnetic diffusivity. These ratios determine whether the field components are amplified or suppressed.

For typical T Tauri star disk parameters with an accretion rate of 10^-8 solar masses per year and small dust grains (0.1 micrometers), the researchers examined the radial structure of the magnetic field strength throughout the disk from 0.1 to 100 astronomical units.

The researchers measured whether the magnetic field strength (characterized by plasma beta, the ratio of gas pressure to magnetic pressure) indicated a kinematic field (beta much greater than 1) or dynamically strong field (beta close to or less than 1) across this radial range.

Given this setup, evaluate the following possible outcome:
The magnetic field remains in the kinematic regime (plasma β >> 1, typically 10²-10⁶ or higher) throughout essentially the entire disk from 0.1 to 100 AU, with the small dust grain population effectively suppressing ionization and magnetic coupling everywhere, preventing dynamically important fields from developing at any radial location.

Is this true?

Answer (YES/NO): NO